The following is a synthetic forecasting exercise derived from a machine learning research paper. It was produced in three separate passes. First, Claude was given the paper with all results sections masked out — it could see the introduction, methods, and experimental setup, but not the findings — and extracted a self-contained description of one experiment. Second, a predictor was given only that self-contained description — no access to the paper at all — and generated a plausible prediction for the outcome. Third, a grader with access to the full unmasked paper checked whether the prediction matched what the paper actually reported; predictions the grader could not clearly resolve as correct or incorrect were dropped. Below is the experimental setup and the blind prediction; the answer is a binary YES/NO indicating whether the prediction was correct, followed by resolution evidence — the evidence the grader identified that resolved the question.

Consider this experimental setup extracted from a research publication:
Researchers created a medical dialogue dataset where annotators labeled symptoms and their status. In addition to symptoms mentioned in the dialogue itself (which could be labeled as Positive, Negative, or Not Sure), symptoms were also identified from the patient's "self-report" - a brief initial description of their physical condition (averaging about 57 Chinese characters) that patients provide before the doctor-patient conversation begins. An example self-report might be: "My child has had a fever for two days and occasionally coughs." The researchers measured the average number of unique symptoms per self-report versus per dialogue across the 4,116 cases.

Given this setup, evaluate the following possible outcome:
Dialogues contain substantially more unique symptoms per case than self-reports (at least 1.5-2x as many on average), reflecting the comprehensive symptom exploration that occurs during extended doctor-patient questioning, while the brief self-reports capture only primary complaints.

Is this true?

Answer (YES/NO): YES